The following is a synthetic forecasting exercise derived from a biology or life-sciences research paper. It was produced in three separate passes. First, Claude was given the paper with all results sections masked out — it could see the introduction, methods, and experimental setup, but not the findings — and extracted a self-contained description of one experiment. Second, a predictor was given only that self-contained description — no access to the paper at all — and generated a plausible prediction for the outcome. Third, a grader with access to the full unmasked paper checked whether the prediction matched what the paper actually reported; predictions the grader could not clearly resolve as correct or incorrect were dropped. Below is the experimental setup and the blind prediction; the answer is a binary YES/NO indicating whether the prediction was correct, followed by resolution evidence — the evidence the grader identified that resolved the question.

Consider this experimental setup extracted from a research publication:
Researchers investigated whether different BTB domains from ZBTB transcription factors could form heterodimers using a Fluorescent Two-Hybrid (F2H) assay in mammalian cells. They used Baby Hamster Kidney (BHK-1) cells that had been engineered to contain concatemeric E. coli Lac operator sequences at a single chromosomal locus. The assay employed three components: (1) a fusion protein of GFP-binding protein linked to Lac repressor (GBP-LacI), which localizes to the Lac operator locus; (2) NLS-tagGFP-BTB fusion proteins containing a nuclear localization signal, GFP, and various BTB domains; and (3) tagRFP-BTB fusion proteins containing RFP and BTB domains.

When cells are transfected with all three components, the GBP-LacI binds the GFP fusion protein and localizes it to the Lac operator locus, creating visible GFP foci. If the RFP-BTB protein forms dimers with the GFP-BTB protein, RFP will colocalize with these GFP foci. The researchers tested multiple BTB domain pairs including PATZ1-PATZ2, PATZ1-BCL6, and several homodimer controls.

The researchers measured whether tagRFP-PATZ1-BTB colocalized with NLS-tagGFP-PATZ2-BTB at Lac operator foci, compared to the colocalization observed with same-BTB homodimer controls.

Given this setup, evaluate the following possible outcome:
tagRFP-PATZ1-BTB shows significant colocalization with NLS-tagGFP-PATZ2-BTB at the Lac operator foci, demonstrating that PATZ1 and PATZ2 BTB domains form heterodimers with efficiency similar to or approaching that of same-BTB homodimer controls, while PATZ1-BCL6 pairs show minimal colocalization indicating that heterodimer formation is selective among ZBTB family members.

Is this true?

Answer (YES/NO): YES